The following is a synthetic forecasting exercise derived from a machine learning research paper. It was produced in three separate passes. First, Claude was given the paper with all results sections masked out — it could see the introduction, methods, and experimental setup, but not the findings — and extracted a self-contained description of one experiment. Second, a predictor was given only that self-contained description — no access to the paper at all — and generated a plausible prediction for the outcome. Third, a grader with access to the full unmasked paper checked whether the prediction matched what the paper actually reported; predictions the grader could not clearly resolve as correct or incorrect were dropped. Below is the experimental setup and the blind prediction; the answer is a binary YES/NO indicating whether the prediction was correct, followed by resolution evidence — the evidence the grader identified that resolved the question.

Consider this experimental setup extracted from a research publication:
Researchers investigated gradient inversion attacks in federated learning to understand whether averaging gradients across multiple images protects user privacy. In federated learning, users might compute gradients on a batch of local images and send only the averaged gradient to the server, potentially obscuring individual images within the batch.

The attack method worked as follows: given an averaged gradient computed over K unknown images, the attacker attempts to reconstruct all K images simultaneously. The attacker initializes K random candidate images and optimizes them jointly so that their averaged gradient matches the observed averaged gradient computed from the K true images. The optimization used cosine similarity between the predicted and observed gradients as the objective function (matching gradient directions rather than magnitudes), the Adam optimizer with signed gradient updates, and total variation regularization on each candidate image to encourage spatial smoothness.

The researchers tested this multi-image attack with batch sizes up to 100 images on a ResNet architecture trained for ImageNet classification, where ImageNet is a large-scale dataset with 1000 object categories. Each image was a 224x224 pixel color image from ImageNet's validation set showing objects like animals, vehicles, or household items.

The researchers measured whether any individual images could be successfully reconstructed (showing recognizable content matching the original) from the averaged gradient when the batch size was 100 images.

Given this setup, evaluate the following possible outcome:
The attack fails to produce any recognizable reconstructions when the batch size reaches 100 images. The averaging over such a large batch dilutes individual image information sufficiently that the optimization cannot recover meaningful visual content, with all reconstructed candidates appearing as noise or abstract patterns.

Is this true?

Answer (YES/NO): NO